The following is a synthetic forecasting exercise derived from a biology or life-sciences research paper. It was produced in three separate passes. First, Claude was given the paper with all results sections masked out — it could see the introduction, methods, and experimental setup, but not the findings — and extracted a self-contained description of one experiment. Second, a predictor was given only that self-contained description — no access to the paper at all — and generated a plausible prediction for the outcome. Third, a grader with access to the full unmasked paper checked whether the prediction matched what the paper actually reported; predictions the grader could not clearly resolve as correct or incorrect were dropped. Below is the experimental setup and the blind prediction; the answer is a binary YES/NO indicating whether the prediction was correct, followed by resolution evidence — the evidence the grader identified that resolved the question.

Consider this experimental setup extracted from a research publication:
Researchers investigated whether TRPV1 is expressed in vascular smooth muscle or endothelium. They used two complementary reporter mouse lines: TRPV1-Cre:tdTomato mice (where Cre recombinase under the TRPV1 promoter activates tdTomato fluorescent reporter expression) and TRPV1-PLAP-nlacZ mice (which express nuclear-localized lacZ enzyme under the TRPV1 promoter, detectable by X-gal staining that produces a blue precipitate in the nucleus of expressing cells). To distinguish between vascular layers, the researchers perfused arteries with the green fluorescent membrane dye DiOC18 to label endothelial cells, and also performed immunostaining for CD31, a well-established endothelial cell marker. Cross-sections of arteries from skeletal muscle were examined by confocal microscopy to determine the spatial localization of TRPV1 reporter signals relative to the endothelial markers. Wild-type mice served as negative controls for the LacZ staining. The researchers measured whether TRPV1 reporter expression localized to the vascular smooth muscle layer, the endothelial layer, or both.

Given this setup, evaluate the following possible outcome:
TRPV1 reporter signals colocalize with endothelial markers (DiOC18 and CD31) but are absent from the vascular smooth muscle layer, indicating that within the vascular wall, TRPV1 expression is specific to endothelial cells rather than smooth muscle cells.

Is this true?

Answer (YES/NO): NO